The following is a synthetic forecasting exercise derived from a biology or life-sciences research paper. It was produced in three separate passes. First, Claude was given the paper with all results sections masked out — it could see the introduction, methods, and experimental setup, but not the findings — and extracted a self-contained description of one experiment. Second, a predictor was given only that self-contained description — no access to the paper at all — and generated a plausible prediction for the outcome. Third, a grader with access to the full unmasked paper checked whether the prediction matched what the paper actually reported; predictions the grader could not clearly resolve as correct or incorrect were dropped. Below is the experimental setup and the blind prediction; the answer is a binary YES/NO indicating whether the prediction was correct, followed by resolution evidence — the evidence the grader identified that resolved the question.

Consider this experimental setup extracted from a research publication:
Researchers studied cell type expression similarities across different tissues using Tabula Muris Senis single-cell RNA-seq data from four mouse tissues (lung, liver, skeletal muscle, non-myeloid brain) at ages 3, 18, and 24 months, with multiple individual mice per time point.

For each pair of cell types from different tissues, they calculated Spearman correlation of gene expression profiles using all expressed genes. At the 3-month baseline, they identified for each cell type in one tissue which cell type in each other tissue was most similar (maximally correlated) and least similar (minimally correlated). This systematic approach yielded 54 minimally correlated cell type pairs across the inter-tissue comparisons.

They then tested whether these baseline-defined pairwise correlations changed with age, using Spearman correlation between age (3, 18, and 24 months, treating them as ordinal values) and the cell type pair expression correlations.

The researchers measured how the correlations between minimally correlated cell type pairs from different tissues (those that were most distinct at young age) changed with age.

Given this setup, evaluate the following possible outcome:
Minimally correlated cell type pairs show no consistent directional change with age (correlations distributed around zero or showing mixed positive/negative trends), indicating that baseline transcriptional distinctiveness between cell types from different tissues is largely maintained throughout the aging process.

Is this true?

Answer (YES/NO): NO